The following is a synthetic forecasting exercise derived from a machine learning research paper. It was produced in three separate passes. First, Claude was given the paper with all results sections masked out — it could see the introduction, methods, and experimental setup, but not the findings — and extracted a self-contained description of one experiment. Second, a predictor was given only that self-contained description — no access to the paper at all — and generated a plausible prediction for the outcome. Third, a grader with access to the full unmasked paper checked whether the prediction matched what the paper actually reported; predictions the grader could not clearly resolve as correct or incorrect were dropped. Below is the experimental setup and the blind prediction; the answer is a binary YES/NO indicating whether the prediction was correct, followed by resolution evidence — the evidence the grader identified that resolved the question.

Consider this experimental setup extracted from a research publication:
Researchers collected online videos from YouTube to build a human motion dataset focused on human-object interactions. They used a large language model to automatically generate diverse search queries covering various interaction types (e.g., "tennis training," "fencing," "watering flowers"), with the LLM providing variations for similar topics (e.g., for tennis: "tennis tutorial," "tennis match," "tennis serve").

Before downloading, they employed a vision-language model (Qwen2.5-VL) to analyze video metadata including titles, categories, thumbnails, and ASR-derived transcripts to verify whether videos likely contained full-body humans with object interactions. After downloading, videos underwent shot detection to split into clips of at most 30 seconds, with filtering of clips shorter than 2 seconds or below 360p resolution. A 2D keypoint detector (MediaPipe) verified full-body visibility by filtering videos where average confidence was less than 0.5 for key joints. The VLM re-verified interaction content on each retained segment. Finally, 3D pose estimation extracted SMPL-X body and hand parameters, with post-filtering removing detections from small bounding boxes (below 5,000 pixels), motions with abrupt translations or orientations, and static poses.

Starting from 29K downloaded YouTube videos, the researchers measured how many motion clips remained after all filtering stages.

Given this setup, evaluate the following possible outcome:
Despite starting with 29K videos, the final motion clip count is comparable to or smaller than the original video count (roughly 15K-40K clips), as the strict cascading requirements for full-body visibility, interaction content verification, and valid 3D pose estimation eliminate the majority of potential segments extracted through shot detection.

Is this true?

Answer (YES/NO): YES